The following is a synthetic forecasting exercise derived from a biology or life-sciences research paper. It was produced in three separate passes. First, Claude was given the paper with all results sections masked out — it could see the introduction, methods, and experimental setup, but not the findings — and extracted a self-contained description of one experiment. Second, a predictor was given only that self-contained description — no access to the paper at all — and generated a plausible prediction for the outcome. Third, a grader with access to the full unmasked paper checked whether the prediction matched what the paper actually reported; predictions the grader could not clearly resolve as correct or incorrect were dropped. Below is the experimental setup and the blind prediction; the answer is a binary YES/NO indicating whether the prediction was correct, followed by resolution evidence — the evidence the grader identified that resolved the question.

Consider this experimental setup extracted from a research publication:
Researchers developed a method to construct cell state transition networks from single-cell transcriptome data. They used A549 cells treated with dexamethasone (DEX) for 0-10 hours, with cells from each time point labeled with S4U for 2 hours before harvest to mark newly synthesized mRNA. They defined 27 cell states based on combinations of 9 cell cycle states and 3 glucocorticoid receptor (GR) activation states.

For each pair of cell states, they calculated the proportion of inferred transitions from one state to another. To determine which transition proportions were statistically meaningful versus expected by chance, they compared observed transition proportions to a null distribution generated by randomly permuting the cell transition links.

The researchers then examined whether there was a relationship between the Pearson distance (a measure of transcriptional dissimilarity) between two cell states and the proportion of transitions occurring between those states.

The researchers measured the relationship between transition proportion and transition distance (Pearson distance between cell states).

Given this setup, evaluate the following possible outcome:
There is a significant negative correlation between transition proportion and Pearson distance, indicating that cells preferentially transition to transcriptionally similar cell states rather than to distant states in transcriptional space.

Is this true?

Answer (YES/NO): YES